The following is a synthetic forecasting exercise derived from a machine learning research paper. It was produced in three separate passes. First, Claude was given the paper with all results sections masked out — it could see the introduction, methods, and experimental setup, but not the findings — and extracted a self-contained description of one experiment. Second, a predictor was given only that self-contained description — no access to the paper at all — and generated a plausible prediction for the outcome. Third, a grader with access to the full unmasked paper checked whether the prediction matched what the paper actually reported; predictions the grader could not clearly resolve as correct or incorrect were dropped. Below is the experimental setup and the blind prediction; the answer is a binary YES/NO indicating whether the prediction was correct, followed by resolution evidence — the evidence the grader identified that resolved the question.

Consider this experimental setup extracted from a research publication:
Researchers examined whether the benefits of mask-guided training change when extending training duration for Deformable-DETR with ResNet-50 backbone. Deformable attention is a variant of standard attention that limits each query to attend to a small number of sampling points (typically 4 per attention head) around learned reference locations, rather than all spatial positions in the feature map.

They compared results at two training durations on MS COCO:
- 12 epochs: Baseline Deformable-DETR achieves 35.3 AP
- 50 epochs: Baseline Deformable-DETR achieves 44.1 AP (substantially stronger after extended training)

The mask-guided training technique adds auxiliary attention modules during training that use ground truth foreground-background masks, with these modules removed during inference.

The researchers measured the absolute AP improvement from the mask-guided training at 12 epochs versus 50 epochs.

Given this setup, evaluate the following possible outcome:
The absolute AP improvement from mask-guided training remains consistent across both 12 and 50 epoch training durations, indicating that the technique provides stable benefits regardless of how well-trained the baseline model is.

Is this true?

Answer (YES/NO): NO